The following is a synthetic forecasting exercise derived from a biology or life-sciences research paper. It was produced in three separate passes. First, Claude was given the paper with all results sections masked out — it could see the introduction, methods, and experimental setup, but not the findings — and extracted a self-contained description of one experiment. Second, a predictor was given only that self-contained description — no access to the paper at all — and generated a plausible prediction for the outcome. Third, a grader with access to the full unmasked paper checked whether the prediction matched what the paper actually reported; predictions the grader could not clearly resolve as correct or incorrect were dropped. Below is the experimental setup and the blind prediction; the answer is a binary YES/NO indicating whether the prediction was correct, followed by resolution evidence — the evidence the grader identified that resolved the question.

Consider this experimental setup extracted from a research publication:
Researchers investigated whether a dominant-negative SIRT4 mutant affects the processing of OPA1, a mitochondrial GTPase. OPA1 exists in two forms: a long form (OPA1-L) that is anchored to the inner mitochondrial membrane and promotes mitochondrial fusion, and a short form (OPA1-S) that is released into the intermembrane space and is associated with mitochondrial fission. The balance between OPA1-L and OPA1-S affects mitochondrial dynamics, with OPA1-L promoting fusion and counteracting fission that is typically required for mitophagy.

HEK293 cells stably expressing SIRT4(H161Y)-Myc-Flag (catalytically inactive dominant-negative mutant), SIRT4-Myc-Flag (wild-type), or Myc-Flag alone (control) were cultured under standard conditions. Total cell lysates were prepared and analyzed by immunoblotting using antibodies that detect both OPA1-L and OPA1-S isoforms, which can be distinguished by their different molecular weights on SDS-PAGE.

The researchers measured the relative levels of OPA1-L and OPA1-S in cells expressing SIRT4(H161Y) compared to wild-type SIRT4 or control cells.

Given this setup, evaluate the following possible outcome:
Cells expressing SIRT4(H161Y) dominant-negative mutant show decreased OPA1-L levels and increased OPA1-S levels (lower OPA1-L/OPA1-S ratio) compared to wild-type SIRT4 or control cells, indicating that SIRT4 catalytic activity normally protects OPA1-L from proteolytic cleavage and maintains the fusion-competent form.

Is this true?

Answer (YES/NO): NO